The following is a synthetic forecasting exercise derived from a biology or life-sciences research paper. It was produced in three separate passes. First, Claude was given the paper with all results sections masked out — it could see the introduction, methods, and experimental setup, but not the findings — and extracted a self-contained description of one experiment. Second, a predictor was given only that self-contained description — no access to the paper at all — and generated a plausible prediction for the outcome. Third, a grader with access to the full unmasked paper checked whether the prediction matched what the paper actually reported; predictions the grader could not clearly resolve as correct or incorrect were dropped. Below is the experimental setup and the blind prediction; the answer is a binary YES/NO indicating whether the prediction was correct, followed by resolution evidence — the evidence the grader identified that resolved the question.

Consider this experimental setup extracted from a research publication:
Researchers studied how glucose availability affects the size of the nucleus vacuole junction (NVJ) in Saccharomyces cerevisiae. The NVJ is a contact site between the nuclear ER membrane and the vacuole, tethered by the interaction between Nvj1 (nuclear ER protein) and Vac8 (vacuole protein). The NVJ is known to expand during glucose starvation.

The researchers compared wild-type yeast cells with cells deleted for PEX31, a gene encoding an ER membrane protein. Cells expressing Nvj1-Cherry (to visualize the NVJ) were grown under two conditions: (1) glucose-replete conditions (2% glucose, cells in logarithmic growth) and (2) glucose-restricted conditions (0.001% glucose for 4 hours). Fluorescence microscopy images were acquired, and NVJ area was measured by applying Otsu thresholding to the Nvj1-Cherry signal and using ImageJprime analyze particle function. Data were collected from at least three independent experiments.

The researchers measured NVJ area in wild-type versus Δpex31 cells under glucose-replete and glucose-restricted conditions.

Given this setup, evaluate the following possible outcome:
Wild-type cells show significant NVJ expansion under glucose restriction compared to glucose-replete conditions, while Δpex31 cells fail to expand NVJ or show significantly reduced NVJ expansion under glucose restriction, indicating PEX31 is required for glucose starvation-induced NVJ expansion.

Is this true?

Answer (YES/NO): NO